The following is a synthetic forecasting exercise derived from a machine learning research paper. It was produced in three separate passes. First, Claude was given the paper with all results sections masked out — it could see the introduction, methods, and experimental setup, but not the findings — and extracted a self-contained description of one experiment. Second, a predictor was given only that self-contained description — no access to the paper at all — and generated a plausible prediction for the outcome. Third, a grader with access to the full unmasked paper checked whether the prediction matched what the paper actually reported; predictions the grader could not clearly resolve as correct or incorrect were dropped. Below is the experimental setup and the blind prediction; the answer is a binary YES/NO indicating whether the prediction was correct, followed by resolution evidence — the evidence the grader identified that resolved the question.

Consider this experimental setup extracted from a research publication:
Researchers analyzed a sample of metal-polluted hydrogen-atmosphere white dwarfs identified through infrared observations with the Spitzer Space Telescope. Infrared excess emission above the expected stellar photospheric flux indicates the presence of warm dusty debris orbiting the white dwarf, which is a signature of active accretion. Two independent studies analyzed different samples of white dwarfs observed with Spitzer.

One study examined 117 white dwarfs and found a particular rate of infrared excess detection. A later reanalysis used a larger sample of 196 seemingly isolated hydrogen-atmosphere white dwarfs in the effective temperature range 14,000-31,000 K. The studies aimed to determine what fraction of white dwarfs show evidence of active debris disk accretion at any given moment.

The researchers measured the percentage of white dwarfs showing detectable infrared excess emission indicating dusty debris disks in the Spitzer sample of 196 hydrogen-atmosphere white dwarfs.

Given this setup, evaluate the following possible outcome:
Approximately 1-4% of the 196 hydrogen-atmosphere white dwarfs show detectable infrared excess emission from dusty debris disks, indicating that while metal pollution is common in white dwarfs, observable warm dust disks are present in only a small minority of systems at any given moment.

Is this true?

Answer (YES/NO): YES